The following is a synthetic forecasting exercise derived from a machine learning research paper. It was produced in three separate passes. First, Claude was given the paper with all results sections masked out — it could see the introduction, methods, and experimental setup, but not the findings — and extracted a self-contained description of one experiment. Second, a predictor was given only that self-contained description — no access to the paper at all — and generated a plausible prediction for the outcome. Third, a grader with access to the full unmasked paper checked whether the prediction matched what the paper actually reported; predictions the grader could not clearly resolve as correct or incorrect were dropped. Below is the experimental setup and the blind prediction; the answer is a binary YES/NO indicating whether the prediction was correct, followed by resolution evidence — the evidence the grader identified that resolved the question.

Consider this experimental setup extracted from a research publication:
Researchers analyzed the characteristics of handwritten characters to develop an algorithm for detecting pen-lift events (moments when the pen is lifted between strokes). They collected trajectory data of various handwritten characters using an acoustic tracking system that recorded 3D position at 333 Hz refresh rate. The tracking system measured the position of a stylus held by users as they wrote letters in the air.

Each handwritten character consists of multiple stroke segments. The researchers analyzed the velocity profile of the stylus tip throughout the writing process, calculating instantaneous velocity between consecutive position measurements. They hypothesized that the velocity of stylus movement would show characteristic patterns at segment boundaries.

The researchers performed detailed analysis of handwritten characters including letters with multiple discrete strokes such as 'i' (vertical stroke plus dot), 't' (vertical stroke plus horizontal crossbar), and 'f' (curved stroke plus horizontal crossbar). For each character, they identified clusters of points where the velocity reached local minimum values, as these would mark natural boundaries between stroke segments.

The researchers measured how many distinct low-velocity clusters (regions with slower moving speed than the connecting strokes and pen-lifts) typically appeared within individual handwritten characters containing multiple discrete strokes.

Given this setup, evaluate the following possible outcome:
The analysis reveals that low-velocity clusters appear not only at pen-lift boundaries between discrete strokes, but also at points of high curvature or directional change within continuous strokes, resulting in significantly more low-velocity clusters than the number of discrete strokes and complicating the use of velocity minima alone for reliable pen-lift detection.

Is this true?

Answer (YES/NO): YES